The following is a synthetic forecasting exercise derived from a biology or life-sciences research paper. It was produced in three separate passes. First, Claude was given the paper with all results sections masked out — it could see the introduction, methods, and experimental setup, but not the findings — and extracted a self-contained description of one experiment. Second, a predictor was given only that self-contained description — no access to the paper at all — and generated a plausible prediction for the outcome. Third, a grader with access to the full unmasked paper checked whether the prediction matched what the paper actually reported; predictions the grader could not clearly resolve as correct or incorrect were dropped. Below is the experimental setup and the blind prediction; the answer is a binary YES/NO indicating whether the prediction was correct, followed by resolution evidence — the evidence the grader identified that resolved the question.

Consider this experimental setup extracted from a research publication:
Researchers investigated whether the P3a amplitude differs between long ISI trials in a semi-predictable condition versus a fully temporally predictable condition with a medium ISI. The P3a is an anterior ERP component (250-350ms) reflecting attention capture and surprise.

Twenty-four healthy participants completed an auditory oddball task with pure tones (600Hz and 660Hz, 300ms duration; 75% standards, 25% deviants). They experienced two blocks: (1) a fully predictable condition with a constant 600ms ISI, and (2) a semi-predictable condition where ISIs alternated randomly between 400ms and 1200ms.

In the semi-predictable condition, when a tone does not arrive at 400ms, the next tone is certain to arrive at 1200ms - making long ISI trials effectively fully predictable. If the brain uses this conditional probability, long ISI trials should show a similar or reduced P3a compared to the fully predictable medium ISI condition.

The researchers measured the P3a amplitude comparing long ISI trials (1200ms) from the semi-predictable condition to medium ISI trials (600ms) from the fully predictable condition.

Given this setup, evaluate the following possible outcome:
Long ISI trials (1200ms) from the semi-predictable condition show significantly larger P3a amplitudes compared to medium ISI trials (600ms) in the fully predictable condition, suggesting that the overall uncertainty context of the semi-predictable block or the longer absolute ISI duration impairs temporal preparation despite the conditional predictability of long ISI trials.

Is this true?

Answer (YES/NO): NO